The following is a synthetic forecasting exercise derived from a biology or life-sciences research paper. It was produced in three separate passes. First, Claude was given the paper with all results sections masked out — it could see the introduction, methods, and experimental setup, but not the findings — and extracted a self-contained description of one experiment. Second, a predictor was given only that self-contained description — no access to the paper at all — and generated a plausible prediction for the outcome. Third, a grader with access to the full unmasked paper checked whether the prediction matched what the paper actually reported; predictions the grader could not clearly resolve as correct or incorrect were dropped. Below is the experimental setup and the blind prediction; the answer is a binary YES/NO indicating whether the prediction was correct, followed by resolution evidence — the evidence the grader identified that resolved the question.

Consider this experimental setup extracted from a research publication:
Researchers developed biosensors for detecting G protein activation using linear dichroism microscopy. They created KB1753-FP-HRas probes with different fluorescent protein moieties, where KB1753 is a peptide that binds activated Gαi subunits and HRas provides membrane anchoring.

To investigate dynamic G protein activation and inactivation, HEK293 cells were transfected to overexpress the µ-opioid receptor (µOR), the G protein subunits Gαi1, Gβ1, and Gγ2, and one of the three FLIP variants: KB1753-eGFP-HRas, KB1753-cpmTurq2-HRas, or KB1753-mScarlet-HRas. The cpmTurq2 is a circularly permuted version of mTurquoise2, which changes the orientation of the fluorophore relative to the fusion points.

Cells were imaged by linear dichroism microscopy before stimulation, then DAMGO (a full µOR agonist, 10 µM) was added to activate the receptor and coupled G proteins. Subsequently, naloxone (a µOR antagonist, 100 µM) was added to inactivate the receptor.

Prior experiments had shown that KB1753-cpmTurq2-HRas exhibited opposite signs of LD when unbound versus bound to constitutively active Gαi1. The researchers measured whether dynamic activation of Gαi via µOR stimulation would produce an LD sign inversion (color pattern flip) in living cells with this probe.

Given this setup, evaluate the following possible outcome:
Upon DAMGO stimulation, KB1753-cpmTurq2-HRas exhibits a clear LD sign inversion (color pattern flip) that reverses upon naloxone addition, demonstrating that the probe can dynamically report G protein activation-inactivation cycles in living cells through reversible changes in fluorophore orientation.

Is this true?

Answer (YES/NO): YES